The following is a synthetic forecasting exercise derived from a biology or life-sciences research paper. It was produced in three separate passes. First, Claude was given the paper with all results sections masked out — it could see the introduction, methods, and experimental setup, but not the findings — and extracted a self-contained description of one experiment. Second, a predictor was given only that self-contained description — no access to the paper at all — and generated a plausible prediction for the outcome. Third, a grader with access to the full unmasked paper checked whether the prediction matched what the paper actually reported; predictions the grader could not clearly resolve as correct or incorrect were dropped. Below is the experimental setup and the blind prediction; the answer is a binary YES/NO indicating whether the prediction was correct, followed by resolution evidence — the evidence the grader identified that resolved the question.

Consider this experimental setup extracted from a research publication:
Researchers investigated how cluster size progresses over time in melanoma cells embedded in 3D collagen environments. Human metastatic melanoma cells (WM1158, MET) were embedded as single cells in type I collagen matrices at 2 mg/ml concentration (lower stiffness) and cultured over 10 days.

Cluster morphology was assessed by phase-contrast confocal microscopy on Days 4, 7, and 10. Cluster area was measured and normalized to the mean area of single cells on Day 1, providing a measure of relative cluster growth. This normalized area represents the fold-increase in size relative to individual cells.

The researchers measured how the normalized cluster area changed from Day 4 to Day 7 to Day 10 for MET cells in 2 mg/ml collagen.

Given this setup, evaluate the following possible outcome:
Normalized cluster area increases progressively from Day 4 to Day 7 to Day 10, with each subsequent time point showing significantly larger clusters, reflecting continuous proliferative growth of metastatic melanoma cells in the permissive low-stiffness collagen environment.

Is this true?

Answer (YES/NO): YES